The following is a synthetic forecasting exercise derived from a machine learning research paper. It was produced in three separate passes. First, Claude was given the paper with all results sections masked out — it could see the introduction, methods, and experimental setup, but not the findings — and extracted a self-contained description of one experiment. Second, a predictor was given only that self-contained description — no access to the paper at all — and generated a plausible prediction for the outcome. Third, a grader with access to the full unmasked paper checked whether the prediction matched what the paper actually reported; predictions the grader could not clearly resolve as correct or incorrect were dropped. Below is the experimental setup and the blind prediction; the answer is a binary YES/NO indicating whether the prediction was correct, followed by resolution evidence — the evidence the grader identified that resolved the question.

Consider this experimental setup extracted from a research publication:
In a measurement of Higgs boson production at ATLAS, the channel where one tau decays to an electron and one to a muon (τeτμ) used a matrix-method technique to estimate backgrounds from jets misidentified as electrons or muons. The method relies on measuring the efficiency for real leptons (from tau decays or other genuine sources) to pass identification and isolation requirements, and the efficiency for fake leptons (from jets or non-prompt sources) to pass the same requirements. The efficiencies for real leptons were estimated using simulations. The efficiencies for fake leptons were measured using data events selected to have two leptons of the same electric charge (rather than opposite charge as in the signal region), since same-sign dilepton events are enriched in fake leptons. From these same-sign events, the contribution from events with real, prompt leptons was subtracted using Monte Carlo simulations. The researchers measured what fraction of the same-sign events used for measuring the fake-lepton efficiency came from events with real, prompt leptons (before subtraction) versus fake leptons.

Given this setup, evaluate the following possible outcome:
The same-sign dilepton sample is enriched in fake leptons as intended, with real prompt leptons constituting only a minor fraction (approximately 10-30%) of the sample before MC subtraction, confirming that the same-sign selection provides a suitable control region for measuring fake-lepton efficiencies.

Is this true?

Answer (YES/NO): NO